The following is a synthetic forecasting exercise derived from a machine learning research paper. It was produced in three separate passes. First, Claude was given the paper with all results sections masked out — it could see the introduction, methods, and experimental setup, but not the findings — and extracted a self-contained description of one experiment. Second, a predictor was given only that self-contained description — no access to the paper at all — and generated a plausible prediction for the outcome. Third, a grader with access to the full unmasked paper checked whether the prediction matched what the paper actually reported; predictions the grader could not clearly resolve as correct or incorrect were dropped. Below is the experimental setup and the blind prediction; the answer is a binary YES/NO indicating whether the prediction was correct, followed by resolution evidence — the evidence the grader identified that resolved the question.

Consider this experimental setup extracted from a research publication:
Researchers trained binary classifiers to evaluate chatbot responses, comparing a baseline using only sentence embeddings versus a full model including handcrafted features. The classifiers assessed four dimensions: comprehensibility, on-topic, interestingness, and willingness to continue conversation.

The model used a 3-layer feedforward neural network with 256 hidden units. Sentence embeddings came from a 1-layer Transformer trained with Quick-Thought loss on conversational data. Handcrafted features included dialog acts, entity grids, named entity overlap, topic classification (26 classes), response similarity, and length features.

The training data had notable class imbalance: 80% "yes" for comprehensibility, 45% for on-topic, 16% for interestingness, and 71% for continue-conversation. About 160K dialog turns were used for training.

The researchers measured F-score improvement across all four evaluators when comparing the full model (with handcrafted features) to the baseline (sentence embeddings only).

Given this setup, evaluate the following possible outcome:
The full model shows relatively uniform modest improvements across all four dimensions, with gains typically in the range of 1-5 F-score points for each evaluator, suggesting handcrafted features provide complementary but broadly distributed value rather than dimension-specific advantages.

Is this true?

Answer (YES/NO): NO